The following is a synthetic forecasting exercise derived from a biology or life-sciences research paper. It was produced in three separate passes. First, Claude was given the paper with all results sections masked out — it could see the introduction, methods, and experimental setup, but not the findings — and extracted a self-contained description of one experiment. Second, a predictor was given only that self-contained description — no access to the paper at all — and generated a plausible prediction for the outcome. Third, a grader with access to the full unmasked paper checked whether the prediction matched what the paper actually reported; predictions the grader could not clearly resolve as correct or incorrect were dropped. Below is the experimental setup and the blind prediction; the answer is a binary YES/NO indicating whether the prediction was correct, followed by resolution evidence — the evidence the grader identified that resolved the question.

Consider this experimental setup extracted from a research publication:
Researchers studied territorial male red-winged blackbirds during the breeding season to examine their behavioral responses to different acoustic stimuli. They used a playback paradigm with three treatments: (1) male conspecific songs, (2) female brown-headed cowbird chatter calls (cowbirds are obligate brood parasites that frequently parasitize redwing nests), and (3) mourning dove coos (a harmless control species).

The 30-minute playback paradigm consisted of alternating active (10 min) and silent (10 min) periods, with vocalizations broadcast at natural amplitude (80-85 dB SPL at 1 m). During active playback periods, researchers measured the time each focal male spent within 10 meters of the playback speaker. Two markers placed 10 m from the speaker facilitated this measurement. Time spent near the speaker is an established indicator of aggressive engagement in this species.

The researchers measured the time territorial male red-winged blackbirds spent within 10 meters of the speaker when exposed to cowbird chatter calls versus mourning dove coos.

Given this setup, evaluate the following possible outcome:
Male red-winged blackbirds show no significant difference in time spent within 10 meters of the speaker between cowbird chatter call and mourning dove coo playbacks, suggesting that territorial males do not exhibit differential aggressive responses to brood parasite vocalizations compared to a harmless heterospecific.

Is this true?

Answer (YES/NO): NO